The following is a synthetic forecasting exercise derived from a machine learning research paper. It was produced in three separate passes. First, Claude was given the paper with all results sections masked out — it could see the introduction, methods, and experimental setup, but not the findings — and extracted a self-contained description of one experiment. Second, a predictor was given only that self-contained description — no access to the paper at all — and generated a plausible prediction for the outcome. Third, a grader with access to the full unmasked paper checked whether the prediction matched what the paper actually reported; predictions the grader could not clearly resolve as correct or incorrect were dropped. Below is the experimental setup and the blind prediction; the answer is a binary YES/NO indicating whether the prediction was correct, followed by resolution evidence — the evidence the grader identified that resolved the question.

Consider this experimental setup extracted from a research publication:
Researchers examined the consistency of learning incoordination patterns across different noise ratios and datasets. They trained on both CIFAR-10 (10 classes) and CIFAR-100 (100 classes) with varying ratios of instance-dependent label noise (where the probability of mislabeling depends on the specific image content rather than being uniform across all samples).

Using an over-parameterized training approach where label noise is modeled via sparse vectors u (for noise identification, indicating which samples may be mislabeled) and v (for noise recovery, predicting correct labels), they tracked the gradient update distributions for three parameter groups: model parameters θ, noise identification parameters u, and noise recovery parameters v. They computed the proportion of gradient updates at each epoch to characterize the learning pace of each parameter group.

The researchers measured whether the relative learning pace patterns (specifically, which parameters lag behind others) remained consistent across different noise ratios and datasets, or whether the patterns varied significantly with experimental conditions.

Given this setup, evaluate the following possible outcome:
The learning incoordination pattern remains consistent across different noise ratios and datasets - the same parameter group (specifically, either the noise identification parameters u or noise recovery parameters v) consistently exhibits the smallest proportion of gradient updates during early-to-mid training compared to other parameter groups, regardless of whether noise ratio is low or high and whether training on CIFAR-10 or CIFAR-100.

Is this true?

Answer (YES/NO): YES